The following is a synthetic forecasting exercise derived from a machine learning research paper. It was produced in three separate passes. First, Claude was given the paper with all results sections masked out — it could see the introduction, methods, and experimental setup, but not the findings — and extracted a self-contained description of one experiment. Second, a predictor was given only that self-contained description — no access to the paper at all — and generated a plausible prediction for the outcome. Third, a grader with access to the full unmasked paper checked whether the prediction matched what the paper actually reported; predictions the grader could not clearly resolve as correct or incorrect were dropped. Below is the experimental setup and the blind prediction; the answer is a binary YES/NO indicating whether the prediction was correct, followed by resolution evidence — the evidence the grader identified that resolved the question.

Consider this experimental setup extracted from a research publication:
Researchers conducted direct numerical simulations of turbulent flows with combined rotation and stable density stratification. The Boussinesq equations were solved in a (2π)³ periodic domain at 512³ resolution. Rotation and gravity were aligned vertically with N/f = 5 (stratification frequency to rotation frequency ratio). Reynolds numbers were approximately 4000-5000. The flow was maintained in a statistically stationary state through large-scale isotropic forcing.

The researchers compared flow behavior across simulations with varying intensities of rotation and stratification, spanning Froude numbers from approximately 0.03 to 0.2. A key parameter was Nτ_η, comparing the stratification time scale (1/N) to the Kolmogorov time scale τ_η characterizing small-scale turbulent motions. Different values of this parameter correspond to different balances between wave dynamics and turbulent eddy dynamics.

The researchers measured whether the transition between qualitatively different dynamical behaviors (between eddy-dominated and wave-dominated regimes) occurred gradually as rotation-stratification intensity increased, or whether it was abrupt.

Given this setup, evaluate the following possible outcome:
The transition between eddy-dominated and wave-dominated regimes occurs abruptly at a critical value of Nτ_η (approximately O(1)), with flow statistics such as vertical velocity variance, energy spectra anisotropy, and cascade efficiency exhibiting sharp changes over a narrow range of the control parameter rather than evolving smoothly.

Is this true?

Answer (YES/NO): YES